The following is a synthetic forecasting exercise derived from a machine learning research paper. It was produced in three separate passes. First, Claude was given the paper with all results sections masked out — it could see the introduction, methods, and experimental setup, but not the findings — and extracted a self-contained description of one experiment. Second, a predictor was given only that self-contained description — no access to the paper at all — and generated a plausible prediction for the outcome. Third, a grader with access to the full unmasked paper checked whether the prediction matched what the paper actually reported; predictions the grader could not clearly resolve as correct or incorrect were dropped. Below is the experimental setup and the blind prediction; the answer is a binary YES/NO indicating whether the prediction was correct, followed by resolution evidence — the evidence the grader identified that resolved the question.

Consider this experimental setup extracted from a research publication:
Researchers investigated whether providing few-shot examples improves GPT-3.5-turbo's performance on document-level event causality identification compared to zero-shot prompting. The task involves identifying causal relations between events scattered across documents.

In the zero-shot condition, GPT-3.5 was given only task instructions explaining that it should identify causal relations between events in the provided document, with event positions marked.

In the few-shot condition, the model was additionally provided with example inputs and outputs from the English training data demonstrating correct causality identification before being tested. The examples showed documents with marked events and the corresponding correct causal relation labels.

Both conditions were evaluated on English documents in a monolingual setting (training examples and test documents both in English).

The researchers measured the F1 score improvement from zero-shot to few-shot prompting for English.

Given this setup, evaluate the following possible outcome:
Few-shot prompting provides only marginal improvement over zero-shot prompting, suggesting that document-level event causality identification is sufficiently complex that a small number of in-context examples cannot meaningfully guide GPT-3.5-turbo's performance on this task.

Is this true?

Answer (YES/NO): YES